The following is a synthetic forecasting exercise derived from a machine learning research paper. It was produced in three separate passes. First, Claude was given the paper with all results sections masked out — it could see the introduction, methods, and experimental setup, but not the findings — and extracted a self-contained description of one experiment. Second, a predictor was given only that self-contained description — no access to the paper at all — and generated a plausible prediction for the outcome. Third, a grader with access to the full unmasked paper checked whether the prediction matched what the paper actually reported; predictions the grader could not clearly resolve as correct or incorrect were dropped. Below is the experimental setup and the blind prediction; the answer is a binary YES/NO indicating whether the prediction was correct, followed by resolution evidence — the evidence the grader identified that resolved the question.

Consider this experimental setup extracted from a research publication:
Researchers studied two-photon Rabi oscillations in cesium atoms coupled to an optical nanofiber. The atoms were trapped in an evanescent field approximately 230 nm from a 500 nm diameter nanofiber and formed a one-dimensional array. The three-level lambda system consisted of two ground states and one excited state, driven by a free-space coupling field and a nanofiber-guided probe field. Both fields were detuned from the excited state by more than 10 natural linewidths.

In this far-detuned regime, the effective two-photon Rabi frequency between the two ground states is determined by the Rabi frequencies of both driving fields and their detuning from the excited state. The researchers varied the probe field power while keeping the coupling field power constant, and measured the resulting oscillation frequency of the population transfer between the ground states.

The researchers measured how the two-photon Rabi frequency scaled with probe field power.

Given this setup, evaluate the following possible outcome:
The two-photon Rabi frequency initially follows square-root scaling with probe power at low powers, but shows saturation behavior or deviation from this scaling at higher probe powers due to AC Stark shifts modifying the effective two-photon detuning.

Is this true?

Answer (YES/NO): NO